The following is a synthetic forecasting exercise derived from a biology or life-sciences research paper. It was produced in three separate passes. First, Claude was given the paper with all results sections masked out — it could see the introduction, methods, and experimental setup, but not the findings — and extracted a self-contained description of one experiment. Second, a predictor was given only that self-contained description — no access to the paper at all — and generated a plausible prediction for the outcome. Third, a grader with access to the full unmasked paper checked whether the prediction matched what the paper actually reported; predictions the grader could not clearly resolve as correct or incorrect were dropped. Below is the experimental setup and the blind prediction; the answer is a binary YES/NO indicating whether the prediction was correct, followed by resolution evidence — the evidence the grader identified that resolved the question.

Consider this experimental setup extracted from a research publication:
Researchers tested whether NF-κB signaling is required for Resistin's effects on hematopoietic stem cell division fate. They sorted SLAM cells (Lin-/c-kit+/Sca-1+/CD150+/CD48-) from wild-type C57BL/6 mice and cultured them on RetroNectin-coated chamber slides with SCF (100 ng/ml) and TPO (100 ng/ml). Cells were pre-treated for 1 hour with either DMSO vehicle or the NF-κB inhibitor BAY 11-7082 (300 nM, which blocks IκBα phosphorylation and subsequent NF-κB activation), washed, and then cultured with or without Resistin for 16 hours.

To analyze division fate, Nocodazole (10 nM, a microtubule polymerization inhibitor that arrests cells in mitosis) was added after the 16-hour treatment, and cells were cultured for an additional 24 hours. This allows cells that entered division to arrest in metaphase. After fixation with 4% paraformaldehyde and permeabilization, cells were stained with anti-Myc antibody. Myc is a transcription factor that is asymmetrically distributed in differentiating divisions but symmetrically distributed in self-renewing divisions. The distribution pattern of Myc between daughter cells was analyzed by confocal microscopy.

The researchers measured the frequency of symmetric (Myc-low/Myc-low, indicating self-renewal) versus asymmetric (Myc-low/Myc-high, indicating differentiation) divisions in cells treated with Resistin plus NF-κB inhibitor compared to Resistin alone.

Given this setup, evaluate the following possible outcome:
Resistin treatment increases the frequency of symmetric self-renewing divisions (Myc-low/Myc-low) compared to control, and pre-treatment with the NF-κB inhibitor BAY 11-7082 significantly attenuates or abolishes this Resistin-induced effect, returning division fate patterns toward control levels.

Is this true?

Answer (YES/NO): YES